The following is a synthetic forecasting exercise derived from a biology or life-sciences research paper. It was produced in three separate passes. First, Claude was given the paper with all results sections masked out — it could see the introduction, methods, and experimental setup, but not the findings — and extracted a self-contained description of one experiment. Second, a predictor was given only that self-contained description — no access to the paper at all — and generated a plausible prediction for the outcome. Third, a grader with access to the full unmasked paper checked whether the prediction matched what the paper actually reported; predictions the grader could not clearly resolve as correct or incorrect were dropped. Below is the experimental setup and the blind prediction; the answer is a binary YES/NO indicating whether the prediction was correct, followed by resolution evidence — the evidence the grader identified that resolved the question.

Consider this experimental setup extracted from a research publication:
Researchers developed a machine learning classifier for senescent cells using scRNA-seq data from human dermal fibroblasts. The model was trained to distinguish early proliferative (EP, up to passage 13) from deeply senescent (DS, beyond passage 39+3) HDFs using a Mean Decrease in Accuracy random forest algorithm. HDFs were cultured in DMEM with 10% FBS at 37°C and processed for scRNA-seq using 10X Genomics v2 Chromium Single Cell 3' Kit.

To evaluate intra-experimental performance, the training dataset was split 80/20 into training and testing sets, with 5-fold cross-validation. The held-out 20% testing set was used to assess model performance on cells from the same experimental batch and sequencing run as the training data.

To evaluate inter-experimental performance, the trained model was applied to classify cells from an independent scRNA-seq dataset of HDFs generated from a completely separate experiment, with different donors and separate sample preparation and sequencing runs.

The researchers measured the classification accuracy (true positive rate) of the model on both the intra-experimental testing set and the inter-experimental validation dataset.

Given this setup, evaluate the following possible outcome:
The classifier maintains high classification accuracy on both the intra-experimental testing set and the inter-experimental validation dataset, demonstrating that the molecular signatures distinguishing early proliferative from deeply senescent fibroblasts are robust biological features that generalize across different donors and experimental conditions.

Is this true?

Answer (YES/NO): NO